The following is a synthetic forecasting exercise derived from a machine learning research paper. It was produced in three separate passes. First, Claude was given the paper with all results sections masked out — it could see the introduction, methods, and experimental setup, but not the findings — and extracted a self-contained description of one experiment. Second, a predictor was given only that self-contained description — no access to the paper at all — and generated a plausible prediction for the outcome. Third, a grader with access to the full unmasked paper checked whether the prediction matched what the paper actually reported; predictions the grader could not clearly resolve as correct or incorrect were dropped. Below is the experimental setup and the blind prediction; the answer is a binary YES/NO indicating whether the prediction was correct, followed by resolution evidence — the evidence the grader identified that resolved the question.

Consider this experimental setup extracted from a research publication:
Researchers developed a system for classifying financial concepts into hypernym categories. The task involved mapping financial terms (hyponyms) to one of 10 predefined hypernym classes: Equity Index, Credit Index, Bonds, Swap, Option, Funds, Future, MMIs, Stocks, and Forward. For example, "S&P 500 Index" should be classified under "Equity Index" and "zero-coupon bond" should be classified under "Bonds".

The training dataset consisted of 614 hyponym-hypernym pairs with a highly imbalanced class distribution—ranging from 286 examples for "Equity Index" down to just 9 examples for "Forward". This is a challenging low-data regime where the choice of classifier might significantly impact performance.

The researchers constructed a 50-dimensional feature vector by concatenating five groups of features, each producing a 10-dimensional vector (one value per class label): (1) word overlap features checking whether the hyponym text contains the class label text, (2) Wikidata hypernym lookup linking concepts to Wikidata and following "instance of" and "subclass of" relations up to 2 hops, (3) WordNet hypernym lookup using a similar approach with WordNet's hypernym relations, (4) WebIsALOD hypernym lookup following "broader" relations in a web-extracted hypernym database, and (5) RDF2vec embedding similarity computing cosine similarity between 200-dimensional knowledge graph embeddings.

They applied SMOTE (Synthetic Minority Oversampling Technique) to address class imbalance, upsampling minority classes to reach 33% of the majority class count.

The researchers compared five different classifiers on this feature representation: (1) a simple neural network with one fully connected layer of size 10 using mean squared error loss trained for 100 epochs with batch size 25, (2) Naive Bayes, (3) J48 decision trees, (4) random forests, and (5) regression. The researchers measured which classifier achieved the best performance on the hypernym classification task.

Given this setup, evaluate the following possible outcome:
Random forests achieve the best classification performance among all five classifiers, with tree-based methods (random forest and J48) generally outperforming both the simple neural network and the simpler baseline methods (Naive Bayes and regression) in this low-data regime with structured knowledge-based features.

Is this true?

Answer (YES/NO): NO